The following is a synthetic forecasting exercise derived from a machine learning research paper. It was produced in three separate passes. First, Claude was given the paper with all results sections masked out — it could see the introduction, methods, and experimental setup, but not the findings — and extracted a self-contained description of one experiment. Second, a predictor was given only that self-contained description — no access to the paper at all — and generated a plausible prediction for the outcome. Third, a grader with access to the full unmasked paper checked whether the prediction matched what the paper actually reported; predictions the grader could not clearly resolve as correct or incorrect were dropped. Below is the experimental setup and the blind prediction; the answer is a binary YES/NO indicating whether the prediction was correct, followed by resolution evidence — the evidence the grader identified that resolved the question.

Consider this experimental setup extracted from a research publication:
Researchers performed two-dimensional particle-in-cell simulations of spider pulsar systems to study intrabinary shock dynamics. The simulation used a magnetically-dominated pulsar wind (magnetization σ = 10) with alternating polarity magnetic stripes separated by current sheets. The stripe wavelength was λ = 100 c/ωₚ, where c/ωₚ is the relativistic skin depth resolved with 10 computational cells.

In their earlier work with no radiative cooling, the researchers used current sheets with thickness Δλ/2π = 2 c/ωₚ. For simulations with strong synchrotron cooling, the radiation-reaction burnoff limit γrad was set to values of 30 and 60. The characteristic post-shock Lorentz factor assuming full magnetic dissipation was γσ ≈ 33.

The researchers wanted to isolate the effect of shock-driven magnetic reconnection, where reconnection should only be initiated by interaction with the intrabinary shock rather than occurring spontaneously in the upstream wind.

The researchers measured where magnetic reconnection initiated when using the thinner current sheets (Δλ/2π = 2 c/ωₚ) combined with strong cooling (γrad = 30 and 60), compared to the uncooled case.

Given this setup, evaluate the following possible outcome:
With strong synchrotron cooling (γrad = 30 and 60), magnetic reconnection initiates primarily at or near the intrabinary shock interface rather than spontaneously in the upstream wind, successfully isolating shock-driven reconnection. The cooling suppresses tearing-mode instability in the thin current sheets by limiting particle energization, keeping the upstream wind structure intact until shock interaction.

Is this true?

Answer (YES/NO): NO